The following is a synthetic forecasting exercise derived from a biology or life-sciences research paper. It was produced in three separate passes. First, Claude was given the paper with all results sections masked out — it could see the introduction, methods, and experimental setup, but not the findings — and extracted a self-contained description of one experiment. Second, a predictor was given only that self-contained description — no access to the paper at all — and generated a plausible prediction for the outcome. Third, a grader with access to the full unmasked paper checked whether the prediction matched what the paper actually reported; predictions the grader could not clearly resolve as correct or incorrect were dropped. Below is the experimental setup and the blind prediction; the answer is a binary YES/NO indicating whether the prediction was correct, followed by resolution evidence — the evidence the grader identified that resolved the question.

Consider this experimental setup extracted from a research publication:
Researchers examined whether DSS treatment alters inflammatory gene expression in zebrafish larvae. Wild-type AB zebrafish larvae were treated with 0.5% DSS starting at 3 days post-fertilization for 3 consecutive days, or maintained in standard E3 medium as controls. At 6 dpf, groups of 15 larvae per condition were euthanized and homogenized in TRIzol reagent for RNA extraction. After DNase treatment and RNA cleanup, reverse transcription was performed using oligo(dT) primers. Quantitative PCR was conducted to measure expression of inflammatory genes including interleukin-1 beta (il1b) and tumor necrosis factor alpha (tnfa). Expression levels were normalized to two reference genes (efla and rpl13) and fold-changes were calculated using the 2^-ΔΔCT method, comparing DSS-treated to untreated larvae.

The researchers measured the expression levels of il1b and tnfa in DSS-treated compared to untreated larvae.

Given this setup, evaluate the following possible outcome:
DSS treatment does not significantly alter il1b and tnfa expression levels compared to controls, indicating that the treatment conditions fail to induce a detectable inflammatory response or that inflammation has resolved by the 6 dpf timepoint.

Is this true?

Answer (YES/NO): NO